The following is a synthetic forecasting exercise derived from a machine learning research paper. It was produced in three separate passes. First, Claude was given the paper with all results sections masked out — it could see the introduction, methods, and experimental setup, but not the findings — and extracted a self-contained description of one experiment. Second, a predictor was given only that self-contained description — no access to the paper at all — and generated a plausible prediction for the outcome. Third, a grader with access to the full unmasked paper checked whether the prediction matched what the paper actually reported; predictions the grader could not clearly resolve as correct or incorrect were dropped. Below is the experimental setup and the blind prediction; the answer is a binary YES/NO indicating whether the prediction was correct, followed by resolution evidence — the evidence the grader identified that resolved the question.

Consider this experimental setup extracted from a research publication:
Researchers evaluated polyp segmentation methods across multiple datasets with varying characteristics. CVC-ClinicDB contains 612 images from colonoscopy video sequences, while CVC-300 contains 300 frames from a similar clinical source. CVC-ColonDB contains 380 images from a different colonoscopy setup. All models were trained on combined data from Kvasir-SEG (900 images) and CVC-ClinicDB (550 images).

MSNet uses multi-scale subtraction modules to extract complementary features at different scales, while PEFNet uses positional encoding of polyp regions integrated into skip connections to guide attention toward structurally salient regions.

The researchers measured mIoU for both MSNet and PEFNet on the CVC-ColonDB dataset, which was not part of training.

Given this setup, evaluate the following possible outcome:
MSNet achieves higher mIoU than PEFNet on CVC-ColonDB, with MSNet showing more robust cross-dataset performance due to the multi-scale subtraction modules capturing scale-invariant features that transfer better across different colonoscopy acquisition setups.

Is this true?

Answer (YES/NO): YES